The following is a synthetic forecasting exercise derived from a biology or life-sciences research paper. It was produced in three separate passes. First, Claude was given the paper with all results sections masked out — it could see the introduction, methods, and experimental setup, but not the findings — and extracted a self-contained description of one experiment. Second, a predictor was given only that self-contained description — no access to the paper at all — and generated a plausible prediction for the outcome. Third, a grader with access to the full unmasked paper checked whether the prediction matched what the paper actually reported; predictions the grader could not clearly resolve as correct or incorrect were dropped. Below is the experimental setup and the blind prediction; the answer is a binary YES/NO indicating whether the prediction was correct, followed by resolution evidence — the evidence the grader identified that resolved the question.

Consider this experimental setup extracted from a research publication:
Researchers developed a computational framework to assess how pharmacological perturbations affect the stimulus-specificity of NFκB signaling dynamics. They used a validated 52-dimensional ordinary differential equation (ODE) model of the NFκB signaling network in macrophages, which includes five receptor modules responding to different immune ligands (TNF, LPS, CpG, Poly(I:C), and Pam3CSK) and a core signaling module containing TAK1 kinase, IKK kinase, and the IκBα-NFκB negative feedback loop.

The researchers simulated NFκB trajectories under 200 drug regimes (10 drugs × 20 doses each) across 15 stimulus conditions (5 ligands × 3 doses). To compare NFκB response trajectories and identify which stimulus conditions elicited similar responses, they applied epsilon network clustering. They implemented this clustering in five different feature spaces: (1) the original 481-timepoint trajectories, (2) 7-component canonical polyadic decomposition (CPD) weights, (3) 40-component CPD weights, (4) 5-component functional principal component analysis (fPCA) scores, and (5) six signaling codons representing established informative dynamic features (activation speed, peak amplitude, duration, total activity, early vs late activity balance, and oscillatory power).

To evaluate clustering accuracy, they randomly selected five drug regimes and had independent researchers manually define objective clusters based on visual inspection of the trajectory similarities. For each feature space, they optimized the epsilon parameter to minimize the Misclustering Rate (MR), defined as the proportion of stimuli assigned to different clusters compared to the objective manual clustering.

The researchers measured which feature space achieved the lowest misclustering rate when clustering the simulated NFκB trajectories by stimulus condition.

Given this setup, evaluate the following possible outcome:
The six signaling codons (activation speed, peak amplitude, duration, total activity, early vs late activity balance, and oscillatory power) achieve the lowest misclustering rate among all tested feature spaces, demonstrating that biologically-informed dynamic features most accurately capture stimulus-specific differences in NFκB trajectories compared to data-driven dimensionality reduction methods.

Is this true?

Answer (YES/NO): YES